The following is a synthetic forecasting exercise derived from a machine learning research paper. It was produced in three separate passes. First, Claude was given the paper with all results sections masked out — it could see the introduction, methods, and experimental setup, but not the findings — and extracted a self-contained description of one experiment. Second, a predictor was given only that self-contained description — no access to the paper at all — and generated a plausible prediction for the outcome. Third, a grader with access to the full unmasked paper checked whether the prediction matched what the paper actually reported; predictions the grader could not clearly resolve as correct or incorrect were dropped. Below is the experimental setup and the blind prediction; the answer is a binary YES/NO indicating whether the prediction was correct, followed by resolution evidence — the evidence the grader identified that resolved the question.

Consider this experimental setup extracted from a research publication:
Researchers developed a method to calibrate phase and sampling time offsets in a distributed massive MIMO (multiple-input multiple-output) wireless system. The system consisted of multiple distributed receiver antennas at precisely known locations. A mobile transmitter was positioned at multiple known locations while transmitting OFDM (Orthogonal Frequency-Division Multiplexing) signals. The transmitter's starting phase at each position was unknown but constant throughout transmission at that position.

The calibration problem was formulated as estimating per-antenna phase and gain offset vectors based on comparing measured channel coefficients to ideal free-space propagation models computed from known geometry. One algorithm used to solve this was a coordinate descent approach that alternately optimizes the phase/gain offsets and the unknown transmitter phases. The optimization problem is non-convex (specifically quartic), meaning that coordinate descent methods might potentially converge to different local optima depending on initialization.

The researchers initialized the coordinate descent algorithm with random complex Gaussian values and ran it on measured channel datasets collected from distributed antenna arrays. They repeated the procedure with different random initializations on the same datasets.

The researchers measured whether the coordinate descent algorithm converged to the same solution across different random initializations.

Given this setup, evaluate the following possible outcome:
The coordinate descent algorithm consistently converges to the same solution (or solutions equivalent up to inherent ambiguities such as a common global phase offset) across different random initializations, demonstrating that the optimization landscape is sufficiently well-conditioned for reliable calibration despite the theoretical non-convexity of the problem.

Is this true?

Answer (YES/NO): YES